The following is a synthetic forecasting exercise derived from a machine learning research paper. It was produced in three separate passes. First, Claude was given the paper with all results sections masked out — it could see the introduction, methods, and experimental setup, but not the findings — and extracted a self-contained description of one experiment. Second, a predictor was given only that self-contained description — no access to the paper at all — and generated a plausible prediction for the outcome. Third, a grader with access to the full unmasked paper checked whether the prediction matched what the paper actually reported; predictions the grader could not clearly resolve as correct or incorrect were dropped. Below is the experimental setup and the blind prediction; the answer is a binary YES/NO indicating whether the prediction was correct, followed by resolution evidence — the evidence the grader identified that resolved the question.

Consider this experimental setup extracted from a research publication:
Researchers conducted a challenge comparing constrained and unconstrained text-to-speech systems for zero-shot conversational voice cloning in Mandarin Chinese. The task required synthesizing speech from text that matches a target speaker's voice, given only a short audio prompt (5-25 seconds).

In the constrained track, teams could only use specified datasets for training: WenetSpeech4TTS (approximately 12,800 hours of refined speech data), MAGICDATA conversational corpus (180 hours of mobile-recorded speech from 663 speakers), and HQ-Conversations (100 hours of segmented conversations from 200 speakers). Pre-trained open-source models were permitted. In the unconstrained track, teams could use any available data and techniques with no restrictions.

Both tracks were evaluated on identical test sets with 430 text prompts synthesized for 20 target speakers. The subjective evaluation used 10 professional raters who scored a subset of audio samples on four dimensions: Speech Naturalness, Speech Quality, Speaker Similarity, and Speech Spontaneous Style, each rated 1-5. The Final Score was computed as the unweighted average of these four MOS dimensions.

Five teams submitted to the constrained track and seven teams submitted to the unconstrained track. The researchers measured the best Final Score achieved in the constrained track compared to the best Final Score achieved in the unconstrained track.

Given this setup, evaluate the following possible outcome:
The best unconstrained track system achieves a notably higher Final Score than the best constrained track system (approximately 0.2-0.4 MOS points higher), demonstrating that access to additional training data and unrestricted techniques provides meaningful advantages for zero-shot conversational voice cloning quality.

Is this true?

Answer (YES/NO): NO